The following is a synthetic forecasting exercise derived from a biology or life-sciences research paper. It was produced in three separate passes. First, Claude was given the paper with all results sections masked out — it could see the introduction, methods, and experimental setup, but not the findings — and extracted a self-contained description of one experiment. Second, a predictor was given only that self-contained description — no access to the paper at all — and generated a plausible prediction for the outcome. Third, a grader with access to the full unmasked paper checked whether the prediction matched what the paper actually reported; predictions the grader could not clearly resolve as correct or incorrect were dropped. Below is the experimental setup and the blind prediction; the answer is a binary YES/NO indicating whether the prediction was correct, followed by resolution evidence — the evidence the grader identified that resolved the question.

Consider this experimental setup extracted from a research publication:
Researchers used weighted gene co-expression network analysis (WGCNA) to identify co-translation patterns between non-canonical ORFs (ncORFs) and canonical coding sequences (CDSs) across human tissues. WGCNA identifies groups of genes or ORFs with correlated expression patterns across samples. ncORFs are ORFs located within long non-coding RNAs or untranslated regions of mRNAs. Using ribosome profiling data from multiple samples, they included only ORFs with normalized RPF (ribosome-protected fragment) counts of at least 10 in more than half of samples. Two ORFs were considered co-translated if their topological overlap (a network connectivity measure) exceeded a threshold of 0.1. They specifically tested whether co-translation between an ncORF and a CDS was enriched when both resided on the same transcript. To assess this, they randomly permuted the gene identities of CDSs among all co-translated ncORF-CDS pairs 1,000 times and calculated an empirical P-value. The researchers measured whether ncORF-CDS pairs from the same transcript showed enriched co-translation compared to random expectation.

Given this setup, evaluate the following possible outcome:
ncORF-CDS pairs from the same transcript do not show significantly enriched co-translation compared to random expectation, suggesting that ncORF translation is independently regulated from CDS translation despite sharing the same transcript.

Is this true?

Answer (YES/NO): NO